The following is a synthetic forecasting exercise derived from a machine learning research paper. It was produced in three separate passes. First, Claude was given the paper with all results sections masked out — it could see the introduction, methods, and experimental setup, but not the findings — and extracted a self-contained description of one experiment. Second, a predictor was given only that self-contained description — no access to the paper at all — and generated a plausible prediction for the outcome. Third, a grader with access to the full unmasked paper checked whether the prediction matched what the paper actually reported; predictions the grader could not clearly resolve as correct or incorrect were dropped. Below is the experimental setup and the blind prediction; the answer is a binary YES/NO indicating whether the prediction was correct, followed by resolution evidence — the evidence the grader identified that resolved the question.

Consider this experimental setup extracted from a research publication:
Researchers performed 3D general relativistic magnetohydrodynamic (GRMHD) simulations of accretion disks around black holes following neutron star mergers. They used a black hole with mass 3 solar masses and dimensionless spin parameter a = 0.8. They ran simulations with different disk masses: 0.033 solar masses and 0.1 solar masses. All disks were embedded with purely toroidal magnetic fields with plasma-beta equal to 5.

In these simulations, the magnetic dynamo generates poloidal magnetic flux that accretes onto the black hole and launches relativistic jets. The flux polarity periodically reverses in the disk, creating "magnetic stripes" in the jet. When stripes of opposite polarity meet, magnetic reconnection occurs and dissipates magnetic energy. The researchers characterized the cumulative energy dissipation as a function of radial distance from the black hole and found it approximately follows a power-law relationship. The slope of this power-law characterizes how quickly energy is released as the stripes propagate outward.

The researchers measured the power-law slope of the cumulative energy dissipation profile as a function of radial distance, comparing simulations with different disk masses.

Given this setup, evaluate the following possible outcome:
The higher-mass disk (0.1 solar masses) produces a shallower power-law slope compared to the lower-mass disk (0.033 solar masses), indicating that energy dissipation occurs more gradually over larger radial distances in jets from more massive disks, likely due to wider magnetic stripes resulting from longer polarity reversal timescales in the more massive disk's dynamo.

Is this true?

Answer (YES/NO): NO